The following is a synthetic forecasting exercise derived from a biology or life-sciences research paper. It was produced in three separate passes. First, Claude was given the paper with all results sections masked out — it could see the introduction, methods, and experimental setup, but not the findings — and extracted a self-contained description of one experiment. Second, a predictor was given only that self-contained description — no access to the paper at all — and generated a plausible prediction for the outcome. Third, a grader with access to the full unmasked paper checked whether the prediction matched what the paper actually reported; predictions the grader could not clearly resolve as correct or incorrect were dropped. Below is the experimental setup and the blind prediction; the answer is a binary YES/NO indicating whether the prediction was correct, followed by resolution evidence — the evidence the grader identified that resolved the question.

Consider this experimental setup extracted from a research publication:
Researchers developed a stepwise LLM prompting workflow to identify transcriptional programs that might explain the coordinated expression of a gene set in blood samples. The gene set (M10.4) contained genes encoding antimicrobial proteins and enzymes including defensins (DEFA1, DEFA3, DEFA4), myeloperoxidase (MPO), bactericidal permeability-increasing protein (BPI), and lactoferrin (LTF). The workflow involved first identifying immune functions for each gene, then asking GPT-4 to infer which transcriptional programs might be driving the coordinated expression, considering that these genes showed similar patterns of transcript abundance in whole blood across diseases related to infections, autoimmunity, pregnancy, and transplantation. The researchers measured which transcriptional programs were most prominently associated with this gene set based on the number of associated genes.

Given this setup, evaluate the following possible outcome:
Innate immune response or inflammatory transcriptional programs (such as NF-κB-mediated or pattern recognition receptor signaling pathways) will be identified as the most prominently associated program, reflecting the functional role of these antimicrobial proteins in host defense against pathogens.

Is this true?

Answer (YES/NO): YES